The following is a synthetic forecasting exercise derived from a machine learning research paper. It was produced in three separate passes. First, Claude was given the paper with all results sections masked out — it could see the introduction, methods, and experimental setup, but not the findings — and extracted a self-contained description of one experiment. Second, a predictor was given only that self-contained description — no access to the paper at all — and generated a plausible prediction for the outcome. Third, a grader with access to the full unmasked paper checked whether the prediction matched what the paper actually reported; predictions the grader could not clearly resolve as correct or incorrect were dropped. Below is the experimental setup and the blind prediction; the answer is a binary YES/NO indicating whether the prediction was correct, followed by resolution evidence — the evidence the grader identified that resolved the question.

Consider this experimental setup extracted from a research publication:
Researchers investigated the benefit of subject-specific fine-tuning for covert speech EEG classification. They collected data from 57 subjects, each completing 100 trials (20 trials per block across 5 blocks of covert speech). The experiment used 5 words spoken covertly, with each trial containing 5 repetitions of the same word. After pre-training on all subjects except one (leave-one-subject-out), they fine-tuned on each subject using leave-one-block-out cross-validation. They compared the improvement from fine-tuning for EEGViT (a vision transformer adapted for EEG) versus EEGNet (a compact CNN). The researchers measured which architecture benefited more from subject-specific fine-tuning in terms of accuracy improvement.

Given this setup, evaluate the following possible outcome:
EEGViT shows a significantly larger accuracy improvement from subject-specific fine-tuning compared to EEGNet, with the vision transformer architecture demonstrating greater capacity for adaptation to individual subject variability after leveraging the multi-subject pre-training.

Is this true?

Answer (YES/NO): NO